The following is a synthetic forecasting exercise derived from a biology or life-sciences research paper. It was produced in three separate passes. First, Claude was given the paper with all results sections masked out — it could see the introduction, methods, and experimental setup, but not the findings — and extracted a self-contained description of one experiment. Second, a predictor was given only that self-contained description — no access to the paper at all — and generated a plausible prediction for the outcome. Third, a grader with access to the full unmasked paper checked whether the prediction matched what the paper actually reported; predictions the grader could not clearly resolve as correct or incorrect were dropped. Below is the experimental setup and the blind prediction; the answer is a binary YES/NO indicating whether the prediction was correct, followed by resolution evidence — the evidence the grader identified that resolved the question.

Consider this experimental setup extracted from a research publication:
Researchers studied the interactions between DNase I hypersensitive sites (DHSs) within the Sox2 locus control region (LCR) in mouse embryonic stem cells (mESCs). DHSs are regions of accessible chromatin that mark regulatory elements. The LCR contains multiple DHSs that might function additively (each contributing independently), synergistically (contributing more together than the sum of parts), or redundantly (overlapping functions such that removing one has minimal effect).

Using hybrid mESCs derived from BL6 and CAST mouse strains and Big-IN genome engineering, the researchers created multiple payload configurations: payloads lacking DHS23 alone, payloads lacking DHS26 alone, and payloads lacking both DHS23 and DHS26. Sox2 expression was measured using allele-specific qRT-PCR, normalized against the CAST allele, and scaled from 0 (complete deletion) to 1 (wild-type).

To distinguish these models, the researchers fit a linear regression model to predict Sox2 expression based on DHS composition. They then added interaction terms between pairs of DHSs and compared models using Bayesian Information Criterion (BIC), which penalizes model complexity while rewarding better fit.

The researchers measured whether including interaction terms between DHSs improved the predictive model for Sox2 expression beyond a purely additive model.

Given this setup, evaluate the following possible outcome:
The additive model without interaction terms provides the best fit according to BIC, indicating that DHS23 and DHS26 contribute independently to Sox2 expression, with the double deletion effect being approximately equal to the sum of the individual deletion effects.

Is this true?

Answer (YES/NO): NO